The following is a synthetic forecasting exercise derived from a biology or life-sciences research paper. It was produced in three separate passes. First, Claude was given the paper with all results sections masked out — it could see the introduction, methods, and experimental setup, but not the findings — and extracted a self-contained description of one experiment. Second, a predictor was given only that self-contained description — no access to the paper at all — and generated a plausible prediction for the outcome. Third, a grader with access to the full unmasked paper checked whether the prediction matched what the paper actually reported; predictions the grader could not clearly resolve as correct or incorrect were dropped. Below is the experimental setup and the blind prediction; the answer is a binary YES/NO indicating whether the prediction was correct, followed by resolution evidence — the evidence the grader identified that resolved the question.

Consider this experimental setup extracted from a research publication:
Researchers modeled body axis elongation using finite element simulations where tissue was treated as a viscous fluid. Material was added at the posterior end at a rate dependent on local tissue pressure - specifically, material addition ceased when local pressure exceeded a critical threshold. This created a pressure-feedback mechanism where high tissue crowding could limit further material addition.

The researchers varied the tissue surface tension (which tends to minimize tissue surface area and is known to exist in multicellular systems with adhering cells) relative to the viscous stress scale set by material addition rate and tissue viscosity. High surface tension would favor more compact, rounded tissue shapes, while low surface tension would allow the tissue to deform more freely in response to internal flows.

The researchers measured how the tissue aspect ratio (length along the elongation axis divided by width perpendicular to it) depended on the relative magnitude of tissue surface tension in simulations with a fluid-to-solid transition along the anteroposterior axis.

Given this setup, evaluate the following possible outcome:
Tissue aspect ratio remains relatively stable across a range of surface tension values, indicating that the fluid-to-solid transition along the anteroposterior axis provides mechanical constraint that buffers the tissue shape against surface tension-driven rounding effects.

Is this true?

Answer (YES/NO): NO